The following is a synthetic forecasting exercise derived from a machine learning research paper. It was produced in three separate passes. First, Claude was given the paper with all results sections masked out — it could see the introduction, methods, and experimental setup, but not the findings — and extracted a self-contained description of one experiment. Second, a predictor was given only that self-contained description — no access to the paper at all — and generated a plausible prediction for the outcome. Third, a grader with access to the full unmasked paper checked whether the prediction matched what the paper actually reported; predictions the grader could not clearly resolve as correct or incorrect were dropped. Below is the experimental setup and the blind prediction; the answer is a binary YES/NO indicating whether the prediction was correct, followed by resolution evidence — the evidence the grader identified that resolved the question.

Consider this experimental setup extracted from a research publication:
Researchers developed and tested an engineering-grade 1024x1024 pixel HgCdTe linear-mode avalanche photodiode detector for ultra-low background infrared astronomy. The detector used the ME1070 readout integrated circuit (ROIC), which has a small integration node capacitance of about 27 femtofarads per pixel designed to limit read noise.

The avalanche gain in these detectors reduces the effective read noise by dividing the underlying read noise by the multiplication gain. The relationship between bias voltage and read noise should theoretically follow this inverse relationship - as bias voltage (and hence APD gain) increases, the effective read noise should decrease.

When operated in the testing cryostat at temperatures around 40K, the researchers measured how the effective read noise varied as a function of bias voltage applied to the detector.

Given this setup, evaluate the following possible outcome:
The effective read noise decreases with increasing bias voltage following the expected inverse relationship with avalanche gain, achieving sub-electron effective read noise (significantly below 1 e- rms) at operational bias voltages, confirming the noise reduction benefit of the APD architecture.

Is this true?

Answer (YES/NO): NO